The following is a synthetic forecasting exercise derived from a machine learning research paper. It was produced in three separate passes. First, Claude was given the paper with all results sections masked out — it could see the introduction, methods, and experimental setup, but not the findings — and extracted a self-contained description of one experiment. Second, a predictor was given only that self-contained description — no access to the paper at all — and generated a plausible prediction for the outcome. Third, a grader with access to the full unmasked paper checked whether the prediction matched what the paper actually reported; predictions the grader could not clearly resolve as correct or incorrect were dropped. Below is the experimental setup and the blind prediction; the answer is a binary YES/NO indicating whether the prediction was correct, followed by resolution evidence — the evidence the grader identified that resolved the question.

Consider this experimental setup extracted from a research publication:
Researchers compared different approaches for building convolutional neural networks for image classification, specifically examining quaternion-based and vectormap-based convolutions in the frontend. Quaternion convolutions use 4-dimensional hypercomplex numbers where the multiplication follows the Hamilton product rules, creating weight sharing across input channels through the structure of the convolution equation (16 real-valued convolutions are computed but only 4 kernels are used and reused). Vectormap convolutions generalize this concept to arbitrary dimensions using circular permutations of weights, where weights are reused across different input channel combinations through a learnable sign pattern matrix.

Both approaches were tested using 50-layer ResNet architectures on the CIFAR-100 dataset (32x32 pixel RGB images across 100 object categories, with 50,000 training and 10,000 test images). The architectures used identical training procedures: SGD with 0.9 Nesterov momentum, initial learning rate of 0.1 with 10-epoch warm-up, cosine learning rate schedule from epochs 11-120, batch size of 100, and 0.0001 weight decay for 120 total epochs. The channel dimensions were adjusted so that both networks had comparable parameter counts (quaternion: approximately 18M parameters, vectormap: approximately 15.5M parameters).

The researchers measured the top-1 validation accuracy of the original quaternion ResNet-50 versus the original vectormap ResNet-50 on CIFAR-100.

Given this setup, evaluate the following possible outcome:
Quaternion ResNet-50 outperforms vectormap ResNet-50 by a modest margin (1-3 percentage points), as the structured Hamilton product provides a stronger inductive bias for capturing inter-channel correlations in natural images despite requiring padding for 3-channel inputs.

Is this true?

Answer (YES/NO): NO